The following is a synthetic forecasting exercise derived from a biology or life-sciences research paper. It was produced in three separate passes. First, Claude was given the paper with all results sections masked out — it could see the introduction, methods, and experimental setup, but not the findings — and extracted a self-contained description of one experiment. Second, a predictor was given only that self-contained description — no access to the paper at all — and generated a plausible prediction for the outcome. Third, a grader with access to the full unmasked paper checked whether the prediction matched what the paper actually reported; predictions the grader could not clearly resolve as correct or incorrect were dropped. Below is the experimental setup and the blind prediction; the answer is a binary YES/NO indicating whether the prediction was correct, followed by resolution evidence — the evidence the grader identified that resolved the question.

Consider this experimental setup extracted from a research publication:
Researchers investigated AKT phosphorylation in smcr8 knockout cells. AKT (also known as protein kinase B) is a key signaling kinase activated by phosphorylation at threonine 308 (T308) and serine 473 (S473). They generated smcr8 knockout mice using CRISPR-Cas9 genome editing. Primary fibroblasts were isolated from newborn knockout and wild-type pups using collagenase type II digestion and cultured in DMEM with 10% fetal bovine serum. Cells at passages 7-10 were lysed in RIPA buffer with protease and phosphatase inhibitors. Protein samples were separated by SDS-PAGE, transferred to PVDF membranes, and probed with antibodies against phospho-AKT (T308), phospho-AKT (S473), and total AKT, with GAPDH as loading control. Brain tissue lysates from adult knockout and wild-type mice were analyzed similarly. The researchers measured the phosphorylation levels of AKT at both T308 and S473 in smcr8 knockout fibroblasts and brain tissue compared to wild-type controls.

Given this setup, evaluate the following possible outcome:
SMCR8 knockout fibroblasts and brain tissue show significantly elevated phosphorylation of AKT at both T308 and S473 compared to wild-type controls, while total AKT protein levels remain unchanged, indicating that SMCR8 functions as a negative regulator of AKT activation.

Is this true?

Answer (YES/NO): YES